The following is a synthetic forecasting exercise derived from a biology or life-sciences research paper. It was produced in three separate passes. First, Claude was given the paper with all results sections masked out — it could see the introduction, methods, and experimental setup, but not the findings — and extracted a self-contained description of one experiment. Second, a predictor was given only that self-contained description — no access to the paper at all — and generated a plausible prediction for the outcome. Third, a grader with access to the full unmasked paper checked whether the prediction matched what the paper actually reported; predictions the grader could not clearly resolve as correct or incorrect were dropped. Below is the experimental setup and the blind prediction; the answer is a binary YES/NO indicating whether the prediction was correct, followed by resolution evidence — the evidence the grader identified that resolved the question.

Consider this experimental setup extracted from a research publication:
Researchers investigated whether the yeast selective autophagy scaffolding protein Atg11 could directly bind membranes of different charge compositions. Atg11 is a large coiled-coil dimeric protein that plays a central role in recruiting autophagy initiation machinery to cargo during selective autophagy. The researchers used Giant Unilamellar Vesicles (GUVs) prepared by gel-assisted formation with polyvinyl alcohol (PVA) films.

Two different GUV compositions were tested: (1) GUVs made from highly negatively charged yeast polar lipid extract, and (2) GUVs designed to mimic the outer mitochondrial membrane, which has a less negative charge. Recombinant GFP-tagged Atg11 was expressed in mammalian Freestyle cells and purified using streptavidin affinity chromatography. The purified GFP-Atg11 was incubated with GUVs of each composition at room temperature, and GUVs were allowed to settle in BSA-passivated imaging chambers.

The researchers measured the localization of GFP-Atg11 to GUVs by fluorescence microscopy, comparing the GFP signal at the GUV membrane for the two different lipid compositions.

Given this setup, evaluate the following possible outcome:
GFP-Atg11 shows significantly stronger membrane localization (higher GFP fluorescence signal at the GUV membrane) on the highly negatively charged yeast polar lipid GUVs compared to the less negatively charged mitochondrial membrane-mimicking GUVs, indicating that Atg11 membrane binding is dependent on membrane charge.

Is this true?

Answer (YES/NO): YES